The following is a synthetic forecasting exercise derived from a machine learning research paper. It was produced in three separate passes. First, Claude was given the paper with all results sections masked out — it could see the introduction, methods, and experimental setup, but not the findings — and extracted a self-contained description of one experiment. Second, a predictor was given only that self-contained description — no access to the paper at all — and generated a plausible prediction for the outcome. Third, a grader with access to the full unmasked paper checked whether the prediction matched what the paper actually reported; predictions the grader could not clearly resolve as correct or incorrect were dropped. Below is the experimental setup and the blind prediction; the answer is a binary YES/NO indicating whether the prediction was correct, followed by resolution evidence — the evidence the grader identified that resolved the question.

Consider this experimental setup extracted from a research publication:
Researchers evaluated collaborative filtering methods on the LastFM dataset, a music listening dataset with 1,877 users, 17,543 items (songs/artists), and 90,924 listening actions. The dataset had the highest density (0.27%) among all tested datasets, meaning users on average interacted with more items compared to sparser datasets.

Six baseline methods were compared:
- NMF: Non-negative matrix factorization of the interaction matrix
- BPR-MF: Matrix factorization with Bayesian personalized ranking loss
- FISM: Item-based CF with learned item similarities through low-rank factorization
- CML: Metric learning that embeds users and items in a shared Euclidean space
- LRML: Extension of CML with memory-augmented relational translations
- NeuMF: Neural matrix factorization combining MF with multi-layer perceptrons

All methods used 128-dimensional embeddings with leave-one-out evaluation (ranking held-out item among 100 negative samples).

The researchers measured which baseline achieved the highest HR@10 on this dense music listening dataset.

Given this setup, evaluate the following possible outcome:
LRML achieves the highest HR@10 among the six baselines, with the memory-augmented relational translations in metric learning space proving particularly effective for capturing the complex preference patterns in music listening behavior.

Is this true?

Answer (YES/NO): NO